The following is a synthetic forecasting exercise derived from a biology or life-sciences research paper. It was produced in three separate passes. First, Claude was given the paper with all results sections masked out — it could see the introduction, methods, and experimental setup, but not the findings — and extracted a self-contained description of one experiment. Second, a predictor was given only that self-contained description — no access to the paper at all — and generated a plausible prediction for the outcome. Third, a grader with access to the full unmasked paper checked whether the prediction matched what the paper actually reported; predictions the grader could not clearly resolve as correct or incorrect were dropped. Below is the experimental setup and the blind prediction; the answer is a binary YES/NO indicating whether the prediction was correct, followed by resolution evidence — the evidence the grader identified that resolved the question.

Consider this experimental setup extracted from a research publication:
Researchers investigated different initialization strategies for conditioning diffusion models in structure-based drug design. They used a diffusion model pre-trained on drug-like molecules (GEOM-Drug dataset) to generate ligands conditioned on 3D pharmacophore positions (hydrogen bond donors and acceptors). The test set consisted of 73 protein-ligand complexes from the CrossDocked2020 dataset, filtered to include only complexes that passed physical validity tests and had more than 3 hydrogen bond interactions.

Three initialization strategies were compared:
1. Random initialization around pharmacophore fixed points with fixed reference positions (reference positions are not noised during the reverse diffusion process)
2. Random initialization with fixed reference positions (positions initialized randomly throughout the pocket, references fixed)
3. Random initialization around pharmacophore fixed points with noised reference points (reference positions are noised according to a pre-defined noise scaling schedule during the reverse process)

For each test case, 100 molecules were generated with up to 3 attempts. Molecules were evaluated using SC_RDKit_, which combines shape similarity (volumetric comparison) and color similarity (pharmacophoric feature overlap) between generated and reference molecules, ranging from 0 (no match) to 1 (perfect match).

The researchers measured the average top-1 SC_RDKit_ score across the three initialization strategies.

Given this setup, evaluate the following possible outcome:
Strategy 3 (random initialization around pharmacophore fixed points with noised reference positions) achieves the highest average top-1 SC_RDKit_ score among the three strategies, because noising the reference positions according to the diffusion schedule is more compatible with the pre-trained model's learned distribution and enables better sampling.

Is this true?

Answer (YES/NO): NO